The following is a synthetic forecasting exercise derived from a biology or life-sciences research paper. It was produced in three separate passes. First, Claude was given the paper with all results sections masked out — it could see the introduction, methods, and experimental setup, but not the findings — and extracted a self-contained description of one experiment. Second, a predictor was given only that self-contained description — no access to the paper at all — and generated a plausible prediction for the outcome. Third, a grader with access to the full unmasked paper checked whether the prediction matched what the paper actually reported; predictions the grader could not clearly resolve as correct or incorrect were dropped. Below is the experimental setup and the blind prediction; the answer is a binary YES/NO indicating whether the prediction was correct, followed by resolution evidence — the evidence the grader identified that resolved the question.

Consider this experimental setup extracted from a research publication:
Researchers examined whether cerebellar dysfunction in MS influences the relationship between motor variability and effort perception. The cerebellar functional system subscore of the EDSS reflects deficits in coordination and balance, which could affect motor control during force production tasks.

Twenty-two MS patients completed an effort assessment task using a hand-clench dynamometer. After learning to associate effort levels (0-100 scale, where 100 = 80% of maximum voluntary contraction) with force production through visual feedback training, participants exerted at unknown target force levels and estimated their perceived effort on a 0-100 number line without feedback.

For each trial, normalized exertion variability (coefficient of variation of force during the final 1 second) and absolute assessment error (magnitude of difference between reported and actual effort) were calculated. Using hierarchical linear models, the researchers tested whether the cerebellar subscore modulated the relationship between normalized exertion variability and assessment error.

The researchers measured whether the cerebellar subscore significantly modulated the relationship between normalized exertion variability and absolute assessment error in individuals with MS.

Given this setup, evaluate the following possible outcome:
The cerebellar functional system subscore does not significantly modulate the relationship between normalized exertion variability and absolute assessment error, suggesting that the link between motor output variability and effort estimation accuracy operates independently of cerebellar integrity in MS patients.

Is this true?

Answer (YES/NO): YES